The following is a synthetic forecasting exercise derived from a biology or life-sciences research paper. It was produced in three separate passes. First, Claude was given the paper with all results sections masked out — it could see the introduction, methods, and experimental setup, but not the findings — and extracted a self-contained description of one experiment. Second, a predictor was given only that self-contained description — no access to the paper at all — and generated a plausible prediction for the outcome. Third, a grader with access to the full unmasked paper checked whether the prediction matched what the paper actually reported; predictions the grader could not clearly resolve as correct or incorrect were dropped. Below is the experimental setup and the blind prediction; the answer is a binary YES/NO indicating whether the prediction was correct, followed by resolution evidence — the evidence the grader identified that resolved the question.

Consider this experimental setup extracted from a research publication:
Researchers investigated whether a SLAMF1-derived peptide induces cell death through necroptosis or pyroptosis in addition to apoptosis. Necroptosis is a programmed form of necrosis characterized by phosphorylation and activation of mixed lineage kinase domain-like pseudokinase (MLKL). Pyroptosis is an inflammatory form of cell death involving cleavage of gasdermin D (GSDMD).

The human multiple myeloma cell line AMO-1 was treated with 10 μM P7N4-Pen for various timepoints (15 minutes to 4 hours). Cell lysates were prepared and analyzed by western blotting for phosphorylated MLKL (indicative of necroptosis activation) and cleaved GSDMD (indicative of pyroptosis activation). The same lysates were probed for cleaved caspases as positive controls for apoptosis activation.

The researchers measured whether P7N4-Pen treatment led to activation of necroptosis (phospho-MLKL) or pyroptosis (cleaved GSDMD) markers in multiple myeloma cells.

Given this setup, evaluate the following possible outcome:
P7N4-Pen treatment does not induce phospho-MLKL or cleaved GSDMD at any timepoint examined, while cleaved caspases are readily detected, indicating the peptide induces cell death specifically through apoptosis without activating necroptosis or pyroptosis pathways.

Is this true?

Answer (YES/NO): YES